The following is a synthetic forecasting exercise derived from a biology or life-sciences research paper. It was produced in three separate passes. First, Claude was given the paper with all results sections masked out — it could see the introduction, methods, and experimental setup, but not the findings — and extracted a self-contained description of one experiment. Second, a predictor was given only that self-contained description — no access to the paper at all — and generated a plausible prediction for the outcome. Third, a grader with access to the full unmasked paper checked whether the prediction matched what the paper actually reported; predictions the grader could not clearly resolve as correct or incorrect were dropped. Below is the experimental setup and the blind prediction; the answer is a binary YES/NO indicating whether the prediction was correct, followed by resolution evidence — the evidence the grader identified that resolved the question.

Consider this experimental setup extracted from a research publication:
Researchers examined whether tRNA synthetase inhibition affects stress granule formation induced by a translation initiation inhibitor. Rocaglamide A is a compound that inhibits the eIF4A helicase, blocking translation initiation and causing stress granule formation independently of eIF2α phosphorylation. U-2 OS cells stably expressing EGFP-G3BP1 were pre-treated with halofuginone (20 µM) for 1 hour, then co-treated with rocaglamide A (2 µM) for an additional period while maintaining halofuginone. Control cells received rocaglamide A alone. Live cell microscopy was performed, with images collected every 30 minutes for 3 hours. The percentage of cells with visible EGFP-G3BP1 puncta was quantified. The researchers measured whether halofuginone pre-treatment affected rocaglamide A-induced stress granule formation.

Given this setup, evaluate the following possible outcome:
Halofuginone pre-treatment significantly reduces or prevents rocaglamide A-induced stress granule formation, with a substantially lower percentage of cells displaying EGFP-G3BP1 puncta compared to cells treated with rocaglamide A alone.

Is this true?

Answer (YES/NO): YES